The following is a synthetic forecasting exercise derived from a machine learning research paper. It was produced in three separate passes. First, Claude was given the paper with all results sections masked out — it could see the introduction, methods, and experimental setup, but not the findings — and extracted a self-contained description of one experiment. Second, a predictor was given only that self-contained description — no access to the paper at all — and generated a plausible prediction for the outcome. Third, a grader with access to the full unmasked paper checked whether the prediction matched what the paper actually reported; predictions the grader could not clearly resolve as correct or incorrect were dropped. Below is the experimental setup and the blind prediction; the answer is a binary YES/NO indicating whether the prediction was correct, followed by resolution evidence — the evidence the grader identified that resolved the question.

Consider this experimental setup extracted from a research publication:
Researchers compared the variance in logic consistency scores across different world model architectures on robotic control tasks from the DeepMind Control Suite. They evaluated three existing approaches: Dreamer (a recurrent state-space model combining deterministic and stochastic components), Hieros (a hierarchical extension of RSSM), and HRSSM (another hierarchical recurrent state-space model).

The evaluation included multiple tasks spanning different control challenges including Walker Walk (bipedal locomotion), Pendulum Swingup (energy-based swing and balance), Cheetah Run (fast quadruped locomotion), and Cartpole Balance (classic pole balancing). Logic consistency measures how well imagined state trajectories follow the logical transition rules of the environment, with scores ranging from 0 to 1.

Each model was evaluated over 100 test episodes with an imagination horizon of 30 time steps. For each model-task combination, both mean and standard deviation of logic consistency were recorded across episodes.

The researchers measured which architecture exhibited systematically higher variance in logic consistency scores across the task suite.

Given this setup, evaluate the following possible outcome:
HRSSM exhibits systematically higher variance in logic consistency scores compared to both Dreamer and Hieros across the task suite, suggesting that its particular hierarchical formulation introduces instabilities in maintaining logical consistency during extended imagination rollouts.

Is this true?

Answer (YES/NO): NO